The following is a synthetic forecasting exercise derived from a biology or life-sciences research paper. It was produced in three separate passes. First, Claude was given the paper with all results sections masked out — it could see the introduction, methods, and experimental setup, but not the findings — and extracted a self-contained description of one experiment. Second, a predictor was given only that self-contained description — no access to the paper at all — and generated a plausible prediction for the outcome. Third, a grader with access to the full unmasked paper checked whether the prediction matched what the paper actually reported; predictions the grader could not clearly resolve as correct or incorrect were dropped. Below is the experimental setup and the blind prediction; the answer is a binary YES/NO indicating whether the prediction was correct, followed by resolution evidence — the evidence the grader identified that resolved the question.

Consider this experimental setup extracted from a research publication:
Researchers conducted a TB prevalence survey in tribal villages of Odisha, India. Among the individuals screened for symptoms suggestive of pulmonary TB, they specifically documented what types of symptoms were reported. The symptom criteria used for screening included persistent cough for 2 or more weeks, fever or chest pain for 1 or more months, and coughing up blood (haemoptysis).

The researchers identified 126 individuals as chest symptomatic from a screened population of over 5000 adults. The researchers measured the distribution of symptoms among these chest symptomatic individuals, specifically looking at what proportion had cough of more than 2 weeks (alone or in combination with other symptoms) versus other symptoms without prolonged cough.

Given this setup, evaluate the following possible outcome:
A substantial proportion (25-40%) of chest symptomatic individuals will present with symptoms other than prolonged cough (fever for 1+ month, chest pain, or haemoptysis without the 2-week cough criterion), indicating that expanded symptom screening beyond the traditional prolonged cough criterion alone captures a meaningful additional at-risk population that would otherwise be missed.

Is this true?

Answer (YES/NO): NO